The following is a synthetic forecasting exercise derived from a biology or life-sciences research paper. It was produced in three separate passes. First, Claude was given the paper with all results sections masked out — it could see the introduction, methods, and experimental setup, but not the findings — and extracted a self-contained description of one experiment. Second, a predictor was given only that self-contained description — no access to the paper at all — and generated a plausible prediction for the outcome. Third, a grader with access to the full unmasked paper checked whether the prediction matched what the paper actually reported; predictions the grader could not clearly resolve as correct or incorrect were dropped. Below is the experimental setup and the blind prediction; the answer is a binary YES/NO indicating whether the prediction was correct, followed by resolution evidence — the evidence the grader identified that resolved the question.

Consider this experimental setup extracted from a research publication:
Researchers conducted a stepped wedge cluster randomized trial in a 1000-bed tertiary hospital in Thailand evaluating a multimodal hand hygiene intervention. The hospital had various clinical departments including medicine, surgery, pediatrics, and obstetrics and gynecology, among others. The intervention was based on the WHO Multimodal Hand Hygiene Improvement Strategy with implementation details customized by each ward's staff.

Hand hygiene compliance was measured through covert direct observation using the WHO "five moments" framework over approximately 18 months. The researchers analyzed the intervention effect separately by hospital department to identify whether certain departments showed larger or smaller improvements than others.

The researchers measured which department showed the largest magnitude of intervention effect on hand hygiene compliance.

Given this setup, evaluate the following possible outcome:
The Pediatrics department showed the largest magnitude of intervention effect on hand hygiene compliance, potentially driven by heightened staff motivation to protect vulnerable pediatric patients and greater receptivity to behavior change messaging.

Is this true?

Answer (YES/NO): NO